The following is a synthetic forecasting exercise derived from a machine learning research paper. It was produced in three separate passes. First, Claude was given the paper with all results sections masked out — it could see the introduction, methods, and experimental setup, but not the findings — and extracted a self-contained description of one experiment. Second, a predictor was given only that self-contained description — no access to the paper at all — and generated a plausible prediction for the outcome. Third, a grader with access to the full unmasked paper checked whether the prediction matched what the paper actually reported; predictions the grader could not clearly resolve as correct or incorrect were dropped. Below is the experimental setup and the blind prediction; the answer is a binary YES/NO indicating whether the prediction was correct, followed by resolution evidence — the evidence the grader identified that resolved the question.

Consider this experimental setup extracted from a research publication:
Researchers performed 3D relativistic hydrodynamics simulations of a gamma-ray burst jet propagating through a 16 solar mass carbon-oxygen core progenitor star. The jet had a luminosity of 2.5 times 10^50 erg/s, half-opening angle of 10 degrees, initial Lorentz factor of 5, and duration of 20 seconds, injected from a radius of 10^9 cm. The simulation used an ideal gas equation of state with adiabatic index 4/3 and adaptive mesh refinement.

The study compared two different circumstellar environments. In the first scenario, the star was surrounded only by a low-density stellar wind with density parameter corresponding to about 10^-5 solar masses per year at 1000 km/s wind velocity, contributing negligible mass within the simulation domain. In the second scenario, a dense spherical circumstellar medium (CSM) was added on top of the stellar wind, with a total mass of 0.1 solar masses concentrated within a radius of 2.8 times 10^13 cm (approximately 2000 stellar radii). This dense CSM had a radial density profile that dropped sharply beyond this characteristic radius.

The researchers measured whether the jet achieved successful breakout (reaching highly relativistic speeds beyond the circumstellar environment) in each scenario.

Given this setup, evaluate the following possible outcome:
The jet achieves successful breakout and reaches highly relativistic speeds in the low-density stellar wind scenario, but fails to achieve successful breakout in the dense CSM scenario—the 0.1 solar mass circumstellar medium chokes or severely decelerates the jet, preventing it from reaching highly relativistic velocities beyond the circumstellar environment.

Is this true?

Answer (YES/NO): YES